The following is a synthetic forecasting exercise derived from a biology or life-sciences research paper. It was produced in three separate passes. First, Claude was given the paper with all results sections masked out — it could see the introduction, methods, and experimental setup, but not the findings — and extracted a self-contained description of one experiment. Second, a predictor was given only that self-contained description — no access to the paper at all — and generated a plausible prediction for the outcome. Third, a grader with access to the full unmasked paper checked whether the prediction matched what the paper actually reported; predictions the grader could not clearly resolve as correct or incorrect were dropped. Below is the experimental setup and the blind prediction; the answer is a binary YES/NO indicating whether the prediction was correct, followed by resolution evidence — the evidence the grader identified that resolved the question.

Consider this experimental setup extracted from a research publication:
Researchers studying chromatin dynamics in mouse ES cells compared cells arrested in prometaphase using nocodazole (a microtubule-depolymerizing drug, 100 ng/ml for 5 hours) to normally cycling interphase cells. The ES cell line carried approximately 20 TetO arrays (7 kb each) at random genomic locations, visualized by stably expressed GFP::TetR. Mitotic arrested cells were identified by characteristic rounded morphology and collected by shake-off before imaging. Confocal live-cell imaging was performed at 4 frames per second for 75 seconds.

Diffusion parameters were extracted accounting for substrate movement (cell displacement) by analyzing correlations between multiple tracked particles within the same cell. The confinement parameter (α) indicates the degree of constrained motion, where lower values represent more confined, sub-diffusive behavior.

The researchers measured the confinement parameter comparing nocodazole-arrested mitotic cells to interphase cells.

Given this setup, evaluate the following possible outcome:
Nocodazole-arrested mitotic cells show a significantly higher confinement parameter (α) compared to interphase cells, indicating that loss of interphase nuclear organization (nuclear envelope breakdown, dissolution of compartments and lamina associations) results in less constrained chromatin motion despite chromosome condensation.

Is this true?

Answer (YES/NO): YES